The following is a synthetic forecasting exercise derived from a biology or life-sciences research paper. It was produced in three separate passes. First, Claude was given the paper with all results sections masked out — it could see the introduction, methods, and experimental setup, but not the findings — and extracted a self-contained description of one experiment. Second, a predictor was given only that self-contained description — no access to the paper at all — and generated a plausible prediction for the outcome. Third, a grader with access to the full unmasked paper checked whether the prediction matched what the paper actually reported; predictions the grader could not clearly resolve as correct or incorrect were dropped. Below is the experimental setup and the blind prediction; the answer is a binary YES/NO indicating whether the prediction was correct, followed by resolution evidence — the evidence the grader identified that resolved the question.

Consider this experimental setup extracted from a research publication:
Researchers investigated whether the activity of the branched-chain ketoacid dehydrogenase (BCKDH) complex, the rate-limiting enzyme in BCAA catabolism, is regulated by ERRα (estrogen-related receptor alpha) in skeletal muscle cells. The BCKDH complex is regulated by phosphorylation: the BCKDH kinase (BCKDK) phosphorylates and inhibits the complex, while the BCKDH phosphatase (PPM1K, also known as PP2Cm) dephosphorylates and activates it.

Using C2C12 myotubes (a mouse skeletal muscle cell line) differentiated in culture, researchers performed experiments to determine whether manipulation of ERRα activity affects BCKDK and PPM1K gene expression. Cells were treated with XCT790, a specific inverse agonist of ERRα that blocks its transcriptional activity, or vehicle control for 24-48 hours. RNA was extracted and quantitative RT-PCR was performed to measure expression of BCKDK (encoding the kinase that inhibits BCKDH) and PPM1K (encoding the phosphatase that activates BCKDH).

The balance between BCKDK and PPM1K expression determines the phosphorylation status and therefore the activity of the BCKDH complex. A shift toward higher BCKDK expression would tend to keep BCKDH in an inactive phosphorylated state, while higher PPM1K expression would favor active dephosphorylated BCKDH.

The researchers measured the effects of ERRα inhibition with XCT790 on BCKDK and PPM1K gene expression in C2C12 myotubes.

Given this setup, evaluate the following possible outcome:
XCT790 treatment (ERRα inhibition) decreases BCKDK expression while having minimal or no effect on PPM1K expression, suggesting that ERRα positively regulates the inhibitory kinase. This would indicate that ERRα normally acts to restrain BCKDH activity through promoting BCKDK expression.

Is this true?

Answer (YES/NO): NO